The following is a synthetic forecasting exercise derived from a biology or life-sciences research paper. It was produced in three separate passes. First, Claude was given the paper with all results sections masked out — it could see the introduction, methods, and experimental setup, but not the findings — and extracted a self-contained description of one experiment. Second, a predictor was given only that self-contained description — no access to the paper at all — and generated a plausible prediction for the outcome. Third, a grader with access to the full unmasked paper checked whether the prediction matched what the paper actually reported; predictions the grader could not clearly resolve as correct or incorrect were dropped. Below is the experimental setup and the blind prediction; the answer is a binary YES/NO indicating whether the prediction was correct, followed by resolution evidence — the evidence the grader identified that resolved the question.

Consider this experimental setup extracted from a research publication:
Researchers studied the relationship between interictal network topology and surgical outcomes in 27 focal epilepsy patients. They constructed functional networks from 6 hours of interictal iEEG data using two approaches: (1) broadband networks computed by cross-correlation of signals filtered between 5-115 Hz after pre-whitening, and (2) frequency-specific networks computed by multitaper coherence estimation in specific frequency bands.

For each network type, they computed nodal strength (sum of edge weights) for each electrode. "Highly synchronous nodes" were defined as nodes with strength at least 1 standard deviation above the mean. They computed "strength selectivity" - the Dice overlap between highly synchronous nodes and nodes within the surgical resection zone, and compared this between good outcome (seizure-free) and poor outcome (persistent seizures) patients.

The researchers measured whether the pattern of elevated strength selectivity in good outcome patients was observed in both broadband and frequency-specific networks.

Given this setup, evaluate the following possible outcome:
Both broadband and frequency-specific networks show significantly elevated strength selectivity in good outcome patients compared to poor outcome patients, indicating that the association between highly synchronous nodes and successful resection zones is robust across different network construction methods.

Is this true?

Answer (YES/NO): NO